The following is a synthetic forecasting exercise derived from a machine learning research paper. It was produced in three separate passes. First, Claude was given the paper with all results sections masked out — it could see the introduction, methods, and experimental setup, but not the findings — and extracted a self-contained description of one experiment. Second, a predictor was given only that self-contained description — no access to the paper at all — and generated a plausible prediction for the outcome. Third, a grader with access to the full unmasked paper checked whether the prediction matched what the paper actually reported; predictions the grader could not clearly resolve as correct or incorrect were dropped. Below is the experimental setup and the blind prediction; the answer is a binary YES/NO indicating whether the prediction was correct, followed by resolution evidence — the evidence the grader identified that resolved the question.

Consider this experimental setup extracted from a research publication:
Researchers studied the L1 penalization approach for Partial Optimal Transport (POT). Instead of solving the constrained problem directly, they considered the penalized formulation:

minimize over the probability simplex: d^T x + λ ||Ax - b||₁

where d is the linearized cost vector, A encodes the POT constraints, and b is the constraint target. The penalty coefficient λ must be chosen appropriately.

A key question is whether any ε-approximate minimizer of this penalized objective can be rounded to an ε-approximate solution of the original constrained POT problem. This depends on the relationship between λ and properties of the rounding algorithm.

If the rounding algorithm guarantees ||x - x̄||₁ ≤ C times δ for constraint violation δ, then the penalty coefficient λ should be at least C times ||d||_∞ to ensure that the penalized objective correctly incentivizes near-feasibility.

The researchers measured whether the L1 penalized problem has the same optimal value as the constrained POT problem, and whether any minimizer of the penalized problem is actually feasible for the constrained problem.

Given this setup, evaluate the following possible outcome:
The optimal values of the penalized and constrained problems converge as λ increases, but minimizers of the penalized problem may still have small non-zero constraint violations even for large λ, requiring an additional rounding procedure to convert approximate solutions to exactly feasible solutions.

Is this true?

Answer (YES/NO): NO